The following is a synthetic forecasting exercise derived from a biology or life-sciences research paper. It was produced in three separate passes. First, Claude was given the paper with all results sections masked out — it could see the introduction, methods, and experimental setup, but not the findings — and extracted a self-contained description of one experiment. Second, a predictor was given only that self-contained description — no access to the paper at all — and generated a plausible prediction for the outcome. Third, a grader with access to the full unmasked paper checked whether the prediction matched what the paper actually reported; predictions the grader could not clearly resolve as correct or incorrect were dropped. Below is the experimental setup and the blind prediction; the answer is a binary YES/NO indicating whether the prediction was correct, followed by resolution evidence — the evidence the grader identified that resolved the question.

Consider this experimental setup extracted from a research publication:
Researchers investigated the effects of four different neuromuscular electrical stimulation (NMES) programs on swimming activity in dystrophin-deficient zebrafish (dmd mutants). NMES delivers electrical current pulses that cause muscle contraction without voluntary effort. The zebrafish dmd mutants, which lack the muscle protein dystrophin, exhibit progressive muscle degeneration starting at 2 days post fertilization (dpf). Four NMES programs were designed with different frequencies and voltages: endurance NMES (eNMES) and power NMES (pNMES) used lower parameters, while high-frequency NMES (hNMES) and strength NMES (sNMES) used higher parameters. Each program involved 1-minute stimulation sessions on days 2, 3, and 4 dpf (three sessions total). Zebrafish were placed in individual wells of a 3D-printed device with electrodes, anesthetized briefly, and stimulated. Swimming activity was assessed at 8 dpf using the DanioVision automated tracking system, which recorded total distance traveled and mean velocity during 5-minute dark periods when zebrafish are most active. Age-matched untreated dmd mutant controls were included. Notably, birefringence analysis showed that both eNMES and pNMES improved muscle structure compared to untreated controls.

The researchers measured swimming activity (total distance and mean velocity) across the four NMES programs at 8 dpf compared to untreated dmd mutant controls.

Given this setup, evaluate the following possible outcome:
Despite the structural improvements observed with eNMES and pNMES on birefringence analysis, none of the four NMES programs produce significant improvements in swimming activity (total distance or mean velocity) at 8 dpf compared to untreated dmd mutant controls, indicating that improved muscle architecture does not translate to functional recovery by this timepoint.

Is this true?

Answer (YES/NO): NO